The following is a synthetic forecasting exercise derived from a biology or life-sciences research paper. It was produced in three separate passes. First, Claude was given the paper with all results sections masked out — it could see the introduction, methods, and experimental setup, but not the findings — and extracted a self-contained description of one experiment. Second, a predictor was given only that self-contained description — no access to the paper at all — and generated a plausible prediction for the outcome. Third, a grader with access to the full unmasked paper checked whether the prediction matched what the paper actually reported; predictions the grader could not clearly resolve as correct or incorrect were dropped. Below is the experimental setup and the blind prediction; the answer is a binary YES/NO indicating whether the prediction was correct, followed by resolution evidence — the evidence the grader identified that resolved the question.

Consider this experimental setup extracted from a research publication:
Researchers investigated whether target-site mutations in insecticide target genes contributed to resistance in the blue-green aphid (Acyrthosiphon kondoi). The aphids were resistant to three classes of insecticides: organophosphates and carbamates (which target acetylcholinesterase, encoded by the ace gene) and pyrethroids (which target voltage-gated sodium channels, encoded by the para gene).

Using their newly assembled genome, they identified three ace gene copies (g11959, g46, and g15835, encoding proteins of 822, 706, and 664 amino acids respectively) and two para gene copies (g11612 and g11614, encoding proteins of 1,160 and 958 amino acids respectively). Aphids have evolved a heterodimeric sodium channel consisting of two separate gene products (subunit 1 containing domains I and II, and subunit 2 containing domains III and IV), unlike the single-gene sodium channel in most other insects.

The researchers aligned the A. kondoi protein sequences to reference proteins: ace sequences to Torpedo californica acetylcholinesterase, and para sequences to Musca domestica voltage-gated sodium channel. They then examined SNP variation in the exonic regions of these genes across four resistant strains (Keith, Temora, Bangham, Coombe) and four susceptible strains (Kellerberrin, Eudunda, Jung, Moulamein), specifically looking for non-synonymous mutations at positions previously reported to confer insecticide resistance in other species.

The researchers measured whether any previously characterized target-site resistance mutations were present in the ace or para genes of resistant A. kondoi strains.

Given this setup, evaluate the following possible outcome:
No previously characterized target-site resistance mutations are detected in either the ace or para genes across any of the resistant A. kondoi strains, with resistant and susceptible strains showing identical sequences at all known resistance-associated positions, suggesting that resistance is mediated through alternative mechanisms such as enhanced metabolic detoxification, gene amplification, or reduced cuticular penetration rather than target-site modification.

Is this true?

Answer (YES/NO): YES